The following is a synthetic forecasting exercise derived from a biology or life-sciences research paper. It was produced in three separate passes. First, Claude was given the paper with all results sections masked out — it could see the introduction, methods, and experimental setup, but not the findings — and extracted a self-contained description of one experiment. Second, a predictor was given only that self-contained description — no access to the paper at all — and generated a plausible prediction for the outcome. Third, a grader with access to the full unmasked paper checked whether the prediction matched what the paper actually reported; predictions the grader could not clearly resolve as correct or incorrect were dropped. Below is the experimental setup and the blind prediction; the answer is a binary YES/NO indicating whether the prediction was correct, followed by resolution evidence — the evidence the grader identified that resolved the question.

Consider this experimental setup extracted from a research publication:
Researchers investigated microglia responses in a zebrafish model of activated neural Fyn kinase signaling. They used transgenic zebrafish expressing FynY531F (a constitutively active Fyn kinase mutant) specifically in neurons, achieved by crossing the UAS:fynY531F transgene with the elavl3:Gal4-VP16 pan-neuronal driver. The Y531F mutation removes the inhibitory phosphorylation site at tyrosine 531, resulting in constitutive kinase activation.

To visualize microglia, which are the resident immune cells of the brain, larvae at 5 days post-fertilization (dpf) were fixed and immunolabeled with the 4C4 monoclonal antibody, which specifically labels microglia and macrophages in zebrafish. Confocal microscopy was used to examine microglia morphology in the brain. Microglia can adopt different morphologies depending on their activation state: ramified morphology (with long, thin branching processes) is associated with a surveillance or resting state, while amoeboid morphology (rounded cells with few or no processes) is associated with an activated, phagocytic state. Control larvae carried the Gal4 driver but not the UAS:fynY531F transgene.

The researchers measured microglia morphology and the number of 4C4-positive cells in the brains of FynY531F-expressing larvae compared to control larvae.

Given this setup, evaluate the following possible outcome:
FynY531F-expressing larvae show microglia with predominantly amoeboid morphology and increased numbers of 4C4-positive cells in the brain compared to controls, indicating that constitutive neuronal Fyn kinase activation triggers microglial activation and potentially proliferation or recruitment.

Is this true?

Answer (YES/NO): NO